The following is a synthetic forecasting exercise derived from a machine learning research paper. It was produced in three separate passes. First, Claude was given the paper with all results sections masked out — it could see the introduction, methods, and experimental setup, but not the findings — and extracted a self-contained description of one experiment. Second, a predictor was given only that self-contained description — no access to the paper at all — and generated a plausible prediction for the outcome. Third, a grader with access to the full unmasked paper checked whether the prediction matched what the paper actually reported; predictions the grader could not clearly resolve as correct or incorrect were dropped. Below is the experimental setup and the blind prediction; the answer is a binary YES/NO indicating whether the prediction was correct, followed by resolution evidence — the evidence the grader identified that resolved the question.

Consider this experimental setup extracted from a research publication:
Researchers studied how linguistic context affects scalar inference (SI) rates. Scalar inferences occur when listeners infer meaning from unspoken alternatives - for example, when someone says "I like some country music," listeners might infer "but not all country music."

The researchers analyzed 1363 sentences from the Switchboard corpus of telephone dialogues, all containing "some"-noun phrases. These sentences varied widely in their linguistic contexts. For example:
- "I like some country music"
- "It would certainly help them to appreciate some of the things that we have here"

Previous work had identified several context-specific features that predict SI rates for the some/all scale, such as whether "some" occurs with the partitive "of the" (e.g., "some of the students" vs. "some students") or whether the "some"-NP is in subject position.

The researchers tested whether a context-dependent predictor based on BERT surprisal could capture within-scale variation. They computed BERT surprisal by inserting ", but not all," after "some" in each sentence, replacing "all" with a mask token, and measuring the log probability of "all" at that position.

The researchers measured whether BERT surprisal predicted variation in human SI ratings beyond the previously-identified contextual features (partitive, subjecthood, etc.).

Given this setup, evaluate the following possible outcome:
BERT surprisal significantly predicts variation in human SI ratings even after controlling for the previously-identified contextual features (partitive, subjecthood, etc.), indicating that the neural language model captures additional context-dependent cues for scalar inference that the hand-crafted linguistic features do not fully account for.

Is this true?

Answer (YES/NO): NO